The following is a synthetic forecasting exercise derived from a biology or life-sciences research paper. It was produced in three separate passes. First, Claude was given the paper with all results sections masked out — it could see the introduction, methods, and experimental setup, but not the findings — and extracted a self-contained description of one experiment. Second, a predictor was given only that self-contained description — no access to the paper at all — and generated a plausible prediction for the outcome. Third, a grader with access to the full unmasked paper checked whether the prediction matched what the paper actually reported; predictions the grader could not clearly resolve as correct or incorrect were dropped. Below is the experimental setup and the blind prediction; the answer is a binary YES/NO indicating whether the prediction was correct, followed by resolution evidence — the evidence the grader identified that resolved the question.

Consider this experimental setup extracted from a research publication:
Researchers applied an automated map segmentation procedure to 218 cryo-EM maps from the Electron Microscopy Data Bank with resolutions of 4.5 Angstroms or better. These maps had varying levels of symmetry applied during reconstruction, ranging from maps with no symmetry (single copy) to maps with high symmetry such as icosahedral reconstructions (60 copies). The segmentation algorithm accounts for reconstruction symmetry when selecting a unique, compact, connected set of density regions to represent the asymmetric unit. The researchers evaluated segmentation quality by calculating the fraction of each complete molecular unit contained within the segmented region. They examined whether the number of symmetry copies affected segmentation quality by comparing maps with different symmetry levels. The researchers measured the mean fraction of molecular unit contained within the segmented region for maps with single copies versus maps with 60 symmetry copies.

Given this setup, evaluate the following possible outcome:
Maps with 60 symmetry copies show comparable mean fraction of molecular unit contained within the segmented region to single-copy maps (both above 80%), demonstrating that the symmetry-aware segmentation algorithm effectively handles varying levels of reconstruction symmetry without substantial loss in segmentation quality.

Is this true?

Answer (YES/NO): NO